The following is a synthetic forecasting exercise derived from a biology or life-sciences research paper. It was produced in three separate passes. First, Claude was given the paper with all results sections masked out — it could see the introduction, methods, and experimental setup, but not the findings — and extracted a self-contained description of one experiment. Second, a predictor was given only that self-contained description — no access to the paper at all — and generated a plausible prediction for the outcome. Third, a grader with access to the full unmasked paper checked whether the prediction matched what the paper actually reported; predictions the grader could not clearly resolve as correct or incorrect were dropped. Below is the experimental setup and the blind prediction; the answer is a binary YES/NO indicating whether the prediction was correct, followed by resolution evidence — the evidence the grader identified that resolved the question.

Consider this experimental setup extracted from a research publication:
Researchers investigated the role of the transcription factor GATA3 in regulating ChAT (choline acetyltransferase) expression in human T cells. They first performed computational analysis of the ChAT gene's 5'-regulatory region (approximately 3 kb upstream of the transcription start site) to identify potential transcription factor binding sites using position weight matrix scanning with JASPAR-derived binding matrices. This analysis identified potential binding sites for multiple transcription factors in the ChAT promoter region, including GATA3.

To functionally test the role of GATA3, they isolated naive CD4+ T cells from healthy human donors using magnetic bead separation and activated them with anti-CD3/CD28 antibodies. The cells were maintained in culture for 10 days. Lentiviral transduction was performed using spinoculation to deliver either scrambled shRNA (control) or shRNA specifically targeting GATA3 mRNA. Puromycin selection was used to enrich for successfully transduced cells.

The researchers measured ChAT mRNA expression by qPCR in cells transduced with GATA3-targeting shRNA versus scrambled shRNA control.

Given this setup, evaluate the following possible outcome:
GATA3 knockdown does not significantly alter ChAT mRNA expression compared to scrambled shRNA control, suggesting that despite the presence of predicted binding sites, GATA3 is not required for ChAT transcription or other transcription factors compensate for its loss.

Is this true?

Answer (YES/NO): NO